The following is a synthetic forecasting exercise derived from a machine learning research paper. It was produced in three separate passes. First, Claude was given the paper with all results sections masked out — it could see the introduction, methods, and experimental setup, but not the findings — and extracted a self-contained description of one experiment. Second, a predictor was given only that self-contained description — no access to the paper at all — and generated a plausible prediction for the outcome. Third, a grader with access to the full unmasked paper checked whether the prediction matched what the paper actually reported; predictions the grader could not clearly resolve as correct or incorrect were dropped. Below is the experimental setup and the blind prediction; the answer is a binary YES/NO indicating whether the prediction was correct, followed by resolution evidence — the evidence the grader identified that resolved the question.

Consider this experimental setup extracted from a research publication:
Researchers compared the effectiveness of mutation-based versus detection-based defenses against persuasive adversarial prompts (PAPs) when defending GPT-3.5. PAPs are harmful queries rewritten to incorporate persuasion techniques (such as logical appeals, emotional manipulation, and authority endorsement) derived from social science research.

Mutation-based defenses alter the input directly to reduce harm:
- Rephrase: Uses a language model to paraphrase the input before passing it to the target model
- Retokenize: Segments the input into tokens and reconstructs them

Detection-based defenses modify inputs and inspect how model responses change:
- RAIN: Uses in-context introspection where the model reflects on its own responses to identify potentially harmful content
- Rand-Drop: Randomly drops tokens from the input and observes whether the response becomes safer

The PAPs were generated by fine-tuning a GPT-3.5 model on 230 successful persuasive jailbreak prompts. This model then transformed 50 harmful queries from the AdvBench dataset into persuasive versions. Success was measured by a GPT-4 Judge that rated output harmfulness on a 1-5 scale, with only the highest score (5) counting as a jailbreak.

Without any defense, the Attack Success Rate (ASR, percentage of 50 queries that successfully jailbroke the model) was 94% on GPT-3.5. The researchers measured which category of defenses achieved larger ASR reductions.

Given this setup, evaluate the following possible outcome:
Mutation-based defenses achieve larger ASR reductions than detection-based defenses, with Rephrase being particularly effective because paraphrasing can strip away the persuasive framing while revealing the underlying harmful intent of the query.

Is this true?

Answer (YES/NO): YES